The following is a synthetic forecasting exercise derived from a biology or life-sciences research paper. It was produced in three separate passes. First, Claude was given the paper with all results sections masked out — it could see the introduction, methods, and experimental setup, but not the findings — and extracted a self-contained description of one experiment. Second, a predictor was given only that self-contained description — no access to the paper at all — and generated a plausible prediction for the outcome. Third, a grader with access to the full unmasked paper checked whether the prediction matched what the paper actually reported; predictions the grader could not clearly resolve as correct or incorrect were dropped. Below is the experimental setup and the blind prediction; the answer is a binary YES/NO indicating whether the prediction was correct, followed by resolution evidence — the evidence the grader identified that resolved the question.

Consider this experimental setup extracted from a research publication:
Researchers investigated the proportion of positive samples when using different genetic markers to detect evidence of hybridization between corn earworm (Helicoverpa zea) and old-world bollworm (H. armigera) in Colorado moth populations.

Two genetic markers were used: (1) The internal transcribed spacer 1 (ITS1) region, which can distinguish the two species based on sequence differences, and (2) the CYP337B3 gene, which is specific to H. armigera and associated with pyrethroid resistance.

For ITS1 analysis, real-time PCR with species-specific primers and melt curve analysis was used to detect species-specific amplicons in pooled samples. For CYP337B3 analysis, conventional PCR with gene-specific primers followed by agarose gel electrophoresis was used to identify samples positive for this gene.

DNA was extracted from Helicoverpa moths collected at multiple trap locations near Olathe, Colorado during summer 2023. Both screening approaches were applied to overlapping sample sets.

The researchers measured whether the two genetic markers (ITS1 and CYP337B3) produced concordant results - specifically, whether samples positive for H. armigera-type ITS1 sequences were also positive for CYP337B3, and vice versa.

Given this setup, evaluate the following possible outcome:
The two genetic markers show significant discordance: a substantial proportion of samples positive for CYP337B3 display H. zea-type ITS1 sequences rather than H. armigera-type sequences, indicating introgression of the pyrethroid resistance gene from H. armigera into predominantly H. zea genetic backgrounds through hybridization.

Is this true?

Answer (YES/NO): YES